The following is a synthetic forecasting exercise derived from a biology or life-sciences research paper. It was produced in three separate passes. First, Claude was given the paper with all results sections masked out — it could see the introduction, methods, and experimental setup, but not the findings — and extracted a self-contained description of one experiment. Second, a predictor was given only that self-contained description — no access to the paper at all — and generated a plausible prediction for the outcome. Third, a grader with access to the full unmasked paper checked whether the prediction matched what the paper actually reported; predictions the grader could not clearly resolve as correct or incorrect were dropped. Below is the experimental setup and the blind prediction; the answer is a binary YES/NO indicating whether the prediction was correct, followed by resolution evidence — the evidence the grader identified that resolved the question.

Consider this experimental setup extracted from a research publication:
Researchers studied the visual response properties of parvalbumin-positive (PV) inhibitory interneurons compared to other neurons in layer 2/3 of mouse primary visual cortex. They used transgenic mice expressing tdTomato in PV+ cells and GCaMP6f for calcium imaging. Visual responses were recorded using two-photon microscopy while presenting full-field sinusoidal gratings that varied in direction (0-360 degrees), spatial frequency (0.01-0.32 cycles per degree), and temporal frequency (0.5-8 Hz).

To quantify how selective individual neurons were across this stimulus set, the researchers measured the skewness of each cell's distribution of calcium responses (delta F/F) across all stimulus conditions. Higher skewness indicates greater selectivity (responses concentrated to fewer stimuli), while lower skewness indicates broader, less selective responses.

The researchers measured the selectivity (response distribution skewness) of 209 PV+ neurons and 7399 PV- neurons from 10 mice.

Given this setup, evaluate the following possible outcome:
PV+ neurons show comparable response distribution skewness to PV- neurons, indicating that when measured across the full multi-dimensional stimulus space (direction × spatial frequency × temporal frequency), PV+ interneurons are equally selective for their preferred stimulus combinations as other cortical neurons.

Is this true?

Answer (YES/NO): NO